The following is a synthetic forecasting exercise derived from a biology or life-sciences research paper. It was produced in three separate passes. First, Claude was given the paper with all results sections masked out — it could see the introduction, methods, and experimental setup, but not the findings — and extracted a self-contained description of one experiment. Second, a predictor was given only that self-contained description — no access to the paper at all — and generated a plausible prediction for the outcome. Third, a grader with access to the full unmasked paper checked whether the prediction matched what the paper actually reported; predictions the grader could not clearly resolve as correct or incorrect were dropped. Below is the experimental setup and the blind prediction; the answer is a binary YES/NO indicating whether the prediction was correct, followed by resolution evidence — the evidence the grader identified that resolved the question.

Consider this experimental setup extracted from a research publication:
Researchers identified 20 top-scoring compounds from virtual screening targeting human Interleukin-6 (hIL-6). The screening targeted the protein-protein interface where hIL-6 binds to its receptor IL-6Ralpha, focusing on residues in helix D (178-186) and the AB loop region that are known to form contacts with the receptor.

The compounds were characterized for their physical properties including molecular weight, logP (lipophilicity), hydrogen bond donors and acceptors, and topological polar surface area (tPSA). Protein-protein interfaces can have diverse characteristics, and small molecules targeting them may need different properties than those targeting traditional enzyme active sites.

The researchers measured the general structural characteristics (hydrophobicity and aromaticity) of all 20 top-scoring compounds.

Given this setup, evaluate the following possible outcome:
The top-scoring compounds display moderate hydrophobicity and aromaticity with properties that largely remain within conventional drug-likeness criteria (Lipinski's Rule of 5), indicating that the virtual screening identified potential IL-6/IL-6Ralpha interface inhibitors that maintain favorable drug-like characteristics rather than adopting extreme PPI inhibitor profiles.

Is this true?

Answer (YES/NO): NO